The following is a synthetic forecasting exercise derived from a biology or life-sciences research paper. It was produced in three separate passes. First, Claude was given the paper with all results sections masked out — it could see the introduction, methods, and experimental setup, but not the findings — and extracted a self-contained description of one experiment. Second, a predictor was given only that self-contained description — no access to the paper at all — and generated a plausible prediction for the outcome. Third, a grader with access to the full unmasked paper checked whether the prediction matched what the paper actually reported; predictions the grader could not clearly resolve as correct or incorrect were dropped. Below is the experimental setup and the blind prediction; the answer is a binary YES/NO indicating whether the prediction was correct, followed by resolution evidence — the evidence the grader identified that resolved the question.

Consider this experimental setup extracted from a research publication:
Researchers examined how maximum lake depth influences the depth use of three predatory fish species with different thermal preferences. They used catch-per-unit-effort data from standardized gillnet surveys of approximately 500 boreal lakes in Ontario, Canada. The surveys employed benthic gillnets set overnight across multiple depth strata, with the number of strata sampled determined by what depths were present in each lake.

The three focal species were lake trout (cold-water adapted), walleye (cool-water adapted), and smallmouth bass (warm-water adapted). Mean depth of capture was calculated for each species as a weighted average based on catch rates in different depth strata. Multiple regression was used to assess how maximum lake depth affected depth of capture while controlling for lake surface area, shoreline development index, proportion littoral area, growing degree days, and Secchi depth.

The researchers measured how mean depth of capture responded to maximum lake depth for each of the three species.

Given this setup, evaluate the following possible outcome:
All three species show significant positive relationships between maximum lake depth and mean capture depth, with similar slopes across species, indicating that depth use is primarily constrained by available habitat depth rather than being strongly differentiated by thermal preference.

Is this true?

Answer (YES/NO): NO